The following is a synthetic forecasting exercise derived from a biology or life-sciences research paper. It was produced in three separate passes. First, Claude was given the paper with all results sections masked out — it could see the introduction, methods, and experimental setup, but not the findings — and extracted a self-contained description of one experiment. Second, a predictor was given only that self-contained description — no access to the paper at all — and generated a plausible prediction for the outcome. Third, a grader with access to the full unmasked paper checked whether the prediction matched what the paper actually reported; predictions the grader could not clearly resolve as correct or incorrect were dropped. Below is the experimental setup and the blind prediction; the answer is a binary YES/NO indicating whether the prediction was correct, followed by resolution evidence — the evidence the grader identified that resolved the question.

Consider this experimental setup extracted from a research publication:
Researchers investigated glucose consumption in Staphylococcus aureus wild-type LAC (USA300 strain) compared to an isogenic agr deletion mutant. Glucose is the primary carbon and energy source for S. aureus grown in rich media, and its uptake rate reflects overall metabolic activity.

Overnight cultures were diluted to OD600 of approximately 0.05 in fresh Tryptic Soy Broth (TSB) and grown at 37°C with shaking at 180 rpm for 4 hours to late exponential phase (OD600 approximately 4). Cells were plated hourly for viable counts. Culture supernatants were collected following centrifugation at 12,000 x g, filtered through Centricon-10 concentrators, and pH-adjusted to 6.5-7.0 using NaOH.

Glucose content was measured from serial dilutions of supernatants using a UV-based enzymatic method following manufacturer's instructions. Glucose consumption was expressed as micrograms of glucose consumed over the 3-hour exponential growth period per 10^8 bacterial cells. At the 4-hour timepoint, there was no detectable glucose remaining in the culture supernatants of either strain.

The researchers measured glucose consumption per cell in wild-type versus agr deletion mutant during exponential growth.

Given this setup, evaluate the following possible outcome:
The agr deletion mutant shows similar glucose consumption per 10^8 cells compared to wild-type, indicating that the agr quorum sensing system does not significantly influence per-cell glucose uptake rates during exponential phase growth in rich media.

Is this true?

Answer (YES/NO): NO